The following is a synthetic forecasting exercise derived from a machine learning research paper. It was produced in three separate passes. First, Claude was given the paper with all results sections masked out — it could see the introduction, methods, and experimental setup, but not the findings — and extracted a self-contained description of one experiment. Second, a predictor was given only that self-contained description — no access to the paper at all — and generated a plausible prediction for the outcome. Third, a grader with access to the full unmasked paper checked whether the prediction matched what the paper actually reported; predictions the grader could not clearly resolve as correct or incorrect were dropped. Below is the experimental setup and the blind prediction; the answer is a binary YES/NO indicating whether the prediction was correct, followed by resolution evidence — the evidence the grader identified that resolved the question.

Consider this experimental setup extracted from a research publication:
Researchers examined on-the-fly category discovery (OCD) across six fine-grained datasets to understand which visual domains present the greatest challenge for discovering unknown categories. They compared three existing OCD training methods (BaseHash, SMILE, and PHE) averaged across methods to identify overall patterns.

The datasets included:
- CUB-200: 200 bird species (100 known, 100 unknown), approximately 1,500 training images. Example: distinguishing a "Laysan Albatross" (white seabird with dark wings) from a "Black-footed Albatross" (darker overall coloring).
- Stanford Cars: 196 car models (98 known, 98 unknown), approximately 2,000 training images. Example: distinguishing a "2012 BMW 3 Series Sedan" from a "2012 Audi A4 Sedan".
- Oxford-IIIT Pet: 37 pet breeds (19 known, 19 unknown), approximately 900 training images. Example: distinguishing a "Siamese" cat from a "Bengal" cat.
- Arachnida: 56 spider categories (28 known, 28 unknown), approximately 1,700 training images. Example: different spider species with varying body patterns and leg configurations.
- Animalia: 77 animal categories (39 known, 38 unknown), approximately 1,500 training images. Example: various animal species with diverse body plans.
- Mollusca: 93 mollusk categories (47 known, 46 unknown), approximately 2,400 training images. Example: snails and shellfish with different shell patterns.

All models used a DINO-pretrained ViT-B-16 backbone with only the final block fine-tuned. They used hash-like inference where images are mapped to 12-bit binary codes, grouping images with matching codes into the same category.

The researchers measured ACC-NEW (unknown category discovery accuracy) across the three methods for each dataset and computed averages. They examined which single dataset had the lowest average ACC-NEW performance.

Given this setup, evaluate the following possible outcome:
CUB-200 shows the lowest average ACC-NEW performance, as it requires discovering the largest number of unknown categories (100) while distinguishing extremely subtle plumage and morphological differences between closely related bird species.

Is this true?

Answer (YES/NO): NO